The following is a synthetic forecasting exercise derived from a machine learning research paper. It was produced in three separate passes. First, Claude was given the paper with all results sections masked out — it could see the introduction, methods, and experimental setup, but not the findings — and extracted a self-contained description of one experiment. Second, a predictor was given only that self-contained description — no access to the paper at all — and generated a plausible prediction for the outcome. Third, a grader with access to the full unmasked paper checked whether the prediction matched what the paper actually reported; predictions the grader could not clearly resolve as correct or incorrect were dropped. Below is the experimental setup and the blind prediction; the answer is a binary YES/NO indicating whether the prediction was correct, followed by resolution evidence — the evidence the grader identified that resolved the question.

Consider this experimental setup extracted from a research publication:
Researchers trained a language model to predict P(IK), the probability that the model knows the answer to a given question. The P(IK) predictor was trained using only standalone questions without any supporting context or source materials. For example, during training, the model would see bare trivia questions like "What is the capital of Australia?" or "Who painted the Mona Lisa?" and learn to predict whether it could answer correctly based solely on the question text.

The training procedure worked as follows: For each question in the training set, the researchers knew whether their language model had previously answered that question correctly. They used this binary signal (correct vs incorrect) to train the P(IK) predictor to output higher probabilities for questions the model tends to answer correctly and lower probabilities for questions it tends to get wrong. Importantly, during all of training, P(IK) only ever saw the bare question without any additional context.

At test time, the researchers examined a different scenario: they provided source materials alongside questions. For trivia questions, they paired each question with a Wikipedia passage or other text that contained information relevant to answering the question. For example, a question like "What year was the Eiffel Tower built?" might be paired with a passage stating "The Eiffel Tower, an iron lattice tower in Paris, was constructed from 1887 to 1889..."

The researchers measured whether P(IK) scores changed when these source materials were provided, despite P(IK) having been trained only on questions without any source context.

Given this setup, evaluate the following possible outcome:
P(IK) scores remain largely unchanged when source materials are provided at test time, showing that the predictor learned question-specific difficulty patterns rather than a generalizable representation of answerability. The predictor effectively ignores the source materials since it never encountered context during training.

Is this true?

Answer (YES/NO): NO